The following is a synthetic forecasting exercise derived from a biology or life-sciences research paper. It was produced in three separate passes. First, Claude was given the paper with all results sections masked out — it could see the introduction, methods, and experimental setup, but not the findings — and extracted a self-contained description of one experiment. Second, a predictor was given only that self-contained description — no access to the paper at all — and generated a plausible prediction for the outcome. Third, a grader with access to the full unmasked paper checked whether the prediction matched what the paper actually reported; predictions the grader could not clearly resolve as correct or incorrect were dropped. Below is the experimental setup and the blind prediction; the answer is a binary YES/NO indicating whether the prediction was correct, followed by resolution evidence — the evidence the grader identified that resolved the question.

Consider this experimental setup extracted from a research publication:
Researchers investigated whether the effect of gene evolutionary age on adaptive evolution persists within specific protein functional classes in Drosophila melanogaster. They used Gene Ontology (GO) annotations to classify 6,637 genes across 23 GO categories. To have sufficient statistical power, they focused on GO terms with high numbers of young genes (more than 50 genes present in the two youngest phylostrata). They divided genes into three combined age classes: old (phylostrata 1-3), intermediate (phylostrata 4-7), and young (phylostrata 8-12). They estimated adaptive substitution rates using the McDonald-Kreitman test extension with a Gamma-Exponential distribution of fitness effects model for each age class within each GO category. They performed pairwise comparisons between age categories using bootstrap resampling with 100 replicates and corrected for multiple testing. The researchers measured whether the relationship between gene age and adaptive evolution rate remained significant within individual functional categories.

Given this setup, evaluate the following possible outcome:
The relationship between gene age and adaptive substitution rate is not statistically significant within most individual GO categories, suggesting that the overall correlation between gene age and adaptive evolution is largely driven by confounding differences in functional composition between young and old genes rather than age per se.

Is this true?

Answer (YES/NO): NO